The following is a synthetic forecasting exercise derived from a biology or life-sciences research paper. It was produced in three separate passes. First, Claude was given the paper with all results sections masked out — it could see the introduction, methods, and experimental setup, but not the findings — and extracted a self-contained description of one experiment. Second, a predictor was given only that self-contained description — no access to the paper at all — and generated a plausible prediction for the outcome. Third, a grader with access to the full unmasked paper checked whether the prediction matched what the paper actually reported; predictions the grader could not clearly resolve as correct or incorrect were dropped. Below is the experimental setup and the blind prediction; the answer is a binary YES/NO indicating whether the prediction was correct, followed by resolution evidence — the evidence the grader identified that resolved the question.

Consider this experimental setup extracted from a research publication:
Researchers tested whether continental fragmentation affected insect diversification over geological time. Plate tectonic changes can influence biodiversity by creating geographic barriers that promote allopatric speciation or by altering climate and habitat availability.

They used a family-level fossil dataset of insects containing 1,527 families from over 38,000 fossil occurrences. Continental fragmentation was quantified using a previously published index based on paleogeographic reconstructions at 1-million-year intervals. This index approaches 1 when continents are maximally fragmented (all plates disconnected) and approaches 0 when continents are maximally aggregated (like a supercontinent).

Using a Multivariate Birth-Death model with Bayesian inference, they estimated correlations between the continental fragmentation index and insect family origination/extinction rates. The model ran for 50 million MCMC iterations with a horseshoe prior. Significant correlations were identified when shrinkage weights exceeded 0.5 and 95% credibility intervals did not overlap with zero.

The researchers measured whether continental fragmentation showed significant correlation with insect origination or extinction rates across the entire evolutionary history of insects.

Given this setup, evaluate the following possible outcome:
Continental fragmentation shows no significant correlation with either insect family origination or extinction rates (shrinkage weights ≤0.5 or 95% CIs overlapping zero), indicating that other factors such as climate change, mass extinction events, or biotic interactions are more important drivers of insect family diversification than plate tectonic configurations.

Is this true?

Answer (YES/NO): YES